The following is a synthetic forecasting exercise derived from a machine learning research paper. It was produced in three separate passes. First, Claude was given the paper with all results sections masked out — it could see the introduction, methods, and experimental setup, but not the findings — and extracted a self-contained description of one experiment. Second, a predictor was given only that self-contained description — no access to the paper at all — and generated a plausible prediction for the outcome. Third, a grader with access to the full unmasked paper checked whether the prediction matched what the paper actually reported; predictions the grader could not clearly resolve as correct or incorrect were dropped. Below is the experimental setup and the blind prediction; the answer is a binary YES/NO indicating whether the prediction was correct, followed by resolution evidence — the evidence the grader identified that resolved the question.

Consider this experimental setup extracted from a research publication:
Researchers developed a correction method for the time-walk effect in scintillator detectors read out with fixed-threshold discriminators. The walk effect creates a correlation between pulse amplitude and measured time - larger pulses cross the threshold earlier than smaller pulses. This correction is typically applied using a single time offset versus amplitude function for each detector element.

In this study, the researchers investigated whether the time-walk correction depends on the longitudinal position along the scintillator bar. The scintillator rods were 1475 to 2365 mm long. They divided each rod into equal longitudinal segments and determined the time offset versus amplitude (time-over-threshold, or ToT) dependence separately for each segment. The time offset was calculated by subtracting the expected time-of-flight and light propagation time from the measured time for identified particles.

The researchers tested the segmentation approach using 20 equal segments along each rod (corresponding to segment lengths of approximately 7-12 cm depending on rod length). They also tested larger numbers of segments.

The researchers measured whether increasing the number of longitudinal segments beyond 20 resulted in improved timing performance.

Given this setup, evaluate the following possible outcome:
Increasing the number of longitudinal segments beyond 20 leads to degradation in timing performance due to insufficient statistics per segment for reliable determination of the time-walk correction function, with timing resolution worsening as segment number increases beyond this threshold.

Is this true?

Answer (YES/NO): NO